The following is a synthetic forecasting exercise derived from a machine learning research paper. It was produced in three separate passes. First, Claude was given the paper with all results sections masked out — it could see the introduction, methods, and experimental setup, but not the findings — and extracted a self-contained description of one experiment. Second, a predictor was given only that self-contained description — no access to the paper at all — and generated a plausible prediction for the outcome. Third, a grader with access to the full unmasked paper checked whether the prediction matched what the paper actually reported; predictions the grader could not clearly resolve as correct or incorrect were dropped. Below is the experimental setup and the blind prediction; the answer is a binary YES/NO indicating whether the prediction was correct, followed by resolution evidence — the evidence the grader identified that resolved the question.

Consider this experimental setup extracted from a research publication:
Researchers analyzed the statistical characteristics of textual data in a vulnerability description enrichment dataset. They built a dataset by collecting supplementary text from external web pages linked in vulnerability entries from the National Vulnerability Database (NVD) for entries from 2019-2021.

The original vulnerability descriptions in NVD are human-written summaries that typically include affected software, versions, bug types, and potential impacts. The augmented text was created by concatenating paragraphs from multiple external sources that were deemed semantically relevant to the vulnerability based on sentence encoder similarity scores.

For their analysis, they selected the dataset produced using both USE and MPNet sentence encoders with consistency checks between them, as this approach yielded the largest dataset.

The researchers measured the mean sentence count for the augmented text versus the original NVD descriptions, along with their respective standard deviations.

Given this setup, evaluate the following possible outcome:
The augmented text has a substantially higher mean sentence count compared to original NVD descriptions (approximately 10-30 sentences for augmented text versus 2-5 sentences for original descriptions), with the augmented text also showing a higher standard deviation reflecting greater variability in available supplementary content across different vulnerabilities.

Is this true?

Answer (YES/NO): NO